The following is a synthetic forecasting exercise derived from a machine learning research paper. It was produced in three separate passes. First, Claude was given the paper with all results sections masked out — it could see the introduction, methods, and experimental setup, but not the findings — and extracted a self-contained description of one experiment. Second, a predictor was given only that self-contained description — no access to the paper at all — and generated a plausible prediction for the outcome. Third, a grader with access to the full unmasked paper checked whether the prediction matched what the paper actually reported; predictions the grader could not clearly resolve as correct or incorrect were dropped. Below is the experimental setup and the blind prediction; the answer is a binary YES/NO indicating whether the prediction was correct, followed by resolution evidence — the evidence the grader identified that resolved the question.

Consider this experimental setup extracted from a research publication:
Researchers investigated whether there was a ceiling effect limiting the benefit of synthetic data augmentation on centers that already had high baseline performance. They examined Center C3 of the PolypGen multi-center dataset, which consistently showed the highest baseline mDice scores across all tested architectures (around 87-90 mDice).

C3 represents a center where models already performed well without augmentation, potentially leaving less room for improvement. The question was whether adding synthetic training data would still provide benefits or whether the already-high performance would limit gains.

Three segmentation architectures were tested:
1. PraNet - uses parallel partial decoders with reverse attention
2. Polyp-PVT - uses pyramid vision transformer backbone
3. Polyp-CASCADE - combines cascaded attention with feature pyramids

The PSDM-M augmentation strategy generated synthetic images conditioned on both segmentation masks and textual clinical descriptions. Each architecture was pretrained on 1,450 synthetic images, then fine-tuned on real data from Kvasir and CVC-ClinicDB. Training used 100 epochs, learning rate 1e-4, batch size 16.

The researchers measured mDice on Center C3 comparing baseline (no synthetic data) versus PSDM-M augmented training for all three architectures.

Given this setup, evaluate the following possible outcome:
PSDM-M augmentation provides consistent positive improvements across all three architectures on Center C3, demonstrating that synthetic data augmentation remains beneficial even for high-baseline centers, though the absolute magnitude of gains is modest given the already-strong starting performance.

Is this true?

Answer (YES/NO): NO